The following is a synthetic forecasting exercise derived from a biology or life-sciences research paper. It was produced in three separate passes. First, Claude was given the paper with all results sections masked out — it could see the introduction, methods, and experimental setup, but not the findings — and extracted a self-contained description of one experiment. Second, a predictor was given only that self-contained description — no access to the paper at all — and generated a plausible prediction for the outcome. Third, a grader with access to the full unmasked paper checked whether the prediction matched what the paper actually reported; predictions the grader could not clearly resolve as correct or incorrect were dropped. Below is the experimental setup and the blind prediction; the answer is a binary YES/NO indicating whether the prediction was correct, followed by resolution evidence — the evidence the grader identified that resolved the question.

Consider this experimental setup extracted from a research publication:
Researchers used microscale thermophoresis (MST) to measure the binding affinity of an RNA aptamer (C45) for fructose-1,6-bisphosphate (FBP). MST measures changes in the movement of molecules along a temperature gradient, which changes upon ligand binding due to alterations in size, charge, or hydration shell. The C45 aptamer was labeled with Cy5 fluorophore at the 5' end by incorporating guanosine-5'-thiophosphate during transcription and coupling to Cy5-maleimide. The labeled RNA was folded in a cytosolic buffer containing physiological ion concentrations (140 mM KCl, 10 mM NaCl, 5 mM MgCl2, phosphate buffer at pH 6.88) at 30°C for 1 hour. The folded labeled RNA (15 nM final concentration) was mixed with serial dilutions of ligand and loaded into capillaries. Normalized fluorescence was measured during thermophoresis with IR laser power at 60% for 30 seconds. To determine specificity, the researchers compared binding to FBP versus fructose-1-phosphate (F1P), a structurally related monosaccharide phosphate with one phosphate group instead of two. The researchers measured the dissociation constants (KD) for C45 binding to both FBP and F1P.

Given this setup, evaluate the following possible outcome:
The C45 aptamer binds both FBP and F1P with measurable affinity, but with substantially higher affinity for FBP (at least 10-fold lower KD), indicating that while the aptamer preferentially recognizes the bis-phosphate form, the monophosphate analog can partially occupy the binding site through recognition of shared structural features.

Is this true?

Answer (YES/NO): NO